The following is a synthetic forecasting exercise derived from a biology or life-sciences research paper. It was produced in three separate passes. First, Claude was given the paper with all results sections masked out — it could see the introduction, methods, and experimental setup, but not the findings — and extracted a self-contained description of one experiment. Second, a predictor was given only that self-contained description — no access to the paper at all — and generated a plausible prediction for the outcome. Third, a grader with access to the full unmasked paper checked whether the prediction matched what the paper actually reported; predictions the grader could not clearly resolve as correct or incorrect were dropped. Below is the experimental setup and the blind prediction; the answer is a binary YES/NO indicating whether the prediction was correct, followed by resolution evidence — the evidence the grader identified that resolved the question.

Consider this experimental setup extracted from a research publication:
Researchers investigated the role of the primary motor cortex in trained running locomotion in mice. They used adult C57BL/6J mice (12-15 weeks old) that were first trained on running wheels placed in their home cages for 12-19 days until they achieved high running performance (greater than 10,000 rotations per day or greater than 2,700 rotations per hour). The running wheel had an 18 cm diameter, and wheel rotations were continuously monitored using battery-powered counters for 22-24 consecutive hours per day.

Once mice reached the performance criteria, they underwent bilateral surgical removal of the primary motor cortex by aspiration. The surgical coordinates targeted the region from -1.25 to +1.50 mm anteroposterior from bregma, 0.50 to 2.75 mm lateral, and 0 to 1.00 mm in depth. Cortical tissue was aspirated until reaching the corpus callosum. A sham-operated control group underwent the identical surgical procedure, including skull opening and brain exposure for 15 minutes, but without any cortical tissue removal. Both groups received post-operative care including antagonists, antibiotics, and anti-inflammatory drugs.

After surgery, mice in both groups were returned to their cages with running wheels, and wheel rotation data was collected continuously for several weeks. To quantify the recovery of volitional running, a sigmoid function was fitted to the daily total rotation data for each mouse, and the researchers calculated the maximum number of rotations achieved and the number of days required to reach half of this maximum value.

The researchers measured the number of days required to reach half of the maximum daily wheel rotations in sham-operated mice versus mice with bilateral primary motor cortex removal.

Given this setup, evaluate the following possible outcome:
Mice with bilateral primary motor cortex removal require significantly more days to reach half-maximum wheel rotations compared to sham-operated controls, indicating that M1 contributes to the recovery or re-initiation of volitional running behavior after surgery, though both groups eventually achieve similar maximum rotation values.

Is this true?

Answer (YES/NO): YES